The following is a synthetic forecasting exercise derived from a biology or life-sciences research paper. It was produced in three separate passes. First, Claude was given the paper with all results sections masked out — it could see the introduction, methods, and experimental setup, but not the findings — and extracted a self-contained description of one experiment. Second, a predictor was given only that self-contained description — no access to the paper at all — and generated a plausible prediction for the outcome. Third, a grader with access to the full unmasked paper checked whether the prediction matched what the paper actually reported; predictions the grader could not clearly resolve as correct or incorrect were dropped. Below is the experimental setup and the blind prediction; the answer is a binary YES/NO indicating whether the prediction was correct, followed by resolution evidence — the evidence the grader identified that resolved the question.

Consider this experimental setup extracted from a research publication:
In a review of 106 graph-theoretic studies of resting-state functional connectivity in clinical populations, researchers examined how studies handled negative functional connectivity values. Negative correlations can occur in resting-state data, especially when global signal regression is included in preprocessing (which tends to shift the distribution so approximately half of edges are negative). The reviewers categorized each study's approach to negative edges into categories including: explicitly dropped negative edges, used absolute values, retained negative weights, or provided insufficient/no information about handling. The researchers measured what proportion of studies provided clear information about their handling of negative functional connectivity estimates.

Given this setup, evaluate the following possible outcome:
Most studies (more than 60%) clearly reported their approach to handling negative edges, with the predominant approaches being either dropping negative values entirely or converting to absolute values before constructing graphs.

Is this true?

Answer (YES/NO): NO